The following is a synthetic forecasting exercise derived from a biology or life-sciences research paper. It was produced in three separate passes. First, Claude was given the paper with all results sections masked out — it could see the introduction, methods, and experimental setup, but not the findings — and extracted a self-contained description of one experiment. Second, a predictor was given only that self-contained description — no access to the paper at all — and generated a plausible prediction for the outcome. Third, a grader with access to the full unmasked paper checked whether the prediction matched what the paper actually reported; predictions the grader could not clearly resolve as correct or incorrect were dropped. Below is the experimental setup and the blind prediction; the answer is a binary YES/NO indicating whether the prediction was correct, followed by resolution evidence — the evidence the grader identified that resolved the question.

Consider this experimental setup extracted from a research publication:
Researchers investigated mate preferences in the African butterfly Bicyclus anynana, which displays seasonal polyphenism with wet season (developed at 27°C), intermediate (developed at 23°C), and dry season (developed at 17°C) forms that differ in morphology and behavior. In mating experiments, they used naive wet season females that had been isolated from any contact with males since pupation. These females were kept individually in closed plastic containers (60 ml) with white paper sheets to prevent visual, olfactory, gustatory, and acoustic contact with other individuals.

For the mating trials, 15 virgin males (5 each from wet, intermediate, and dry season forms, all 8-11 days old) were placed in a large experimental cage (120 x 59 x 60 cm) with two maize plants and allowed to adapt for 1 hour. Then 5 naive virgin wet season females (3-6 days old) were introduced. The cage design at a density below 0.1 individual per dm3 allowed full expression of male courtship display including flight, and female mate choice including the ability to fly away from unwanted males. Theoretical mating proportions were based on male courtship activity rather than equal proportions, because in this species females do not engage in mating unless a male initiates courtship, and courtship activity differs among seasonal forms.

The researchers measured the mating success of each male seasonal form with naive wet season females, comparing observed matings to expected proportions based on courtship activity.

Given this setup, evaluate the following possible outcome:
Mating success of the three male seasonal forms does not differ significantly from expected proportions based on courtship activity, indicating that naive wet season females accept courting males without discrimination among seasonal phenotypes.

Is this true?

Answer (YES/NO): NO